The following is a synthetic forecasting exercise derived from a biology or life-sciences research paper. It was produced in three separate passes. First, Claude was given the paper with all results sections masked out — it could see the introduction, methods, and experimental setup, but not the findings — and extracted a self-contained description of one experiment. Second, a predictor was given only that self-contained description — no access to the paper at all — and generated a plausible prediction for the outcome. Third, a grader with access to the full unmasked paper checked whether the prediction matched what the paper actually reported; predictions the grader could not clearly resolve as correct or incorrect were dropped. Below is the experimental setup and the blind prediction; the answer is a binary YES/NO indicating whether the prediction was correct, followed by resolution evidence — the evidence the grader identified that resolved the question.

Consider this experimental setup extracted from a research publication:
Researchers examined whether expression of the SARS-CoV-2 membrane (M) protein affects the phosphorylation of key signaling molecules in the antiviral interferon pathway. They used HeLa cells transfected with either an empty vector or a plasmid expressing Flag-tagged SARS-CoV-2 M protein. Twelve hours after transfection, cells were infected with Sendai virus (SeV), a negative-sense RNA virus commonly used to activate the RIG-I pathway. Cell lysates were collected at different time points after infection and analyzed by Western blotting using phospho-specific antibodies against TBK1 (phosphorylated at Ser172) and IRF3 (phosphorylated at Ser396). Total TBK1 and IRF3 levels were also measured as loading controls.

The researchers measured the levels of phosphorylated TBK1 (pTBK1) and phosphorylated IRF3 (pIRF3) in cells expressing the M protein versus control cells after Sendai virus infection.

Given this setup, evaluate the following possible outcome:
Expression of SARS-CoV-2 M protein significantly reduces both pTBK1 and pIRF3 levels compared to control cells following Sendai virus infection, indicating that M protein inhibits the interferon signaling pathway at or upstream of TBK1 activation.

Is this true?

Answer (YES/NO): NO